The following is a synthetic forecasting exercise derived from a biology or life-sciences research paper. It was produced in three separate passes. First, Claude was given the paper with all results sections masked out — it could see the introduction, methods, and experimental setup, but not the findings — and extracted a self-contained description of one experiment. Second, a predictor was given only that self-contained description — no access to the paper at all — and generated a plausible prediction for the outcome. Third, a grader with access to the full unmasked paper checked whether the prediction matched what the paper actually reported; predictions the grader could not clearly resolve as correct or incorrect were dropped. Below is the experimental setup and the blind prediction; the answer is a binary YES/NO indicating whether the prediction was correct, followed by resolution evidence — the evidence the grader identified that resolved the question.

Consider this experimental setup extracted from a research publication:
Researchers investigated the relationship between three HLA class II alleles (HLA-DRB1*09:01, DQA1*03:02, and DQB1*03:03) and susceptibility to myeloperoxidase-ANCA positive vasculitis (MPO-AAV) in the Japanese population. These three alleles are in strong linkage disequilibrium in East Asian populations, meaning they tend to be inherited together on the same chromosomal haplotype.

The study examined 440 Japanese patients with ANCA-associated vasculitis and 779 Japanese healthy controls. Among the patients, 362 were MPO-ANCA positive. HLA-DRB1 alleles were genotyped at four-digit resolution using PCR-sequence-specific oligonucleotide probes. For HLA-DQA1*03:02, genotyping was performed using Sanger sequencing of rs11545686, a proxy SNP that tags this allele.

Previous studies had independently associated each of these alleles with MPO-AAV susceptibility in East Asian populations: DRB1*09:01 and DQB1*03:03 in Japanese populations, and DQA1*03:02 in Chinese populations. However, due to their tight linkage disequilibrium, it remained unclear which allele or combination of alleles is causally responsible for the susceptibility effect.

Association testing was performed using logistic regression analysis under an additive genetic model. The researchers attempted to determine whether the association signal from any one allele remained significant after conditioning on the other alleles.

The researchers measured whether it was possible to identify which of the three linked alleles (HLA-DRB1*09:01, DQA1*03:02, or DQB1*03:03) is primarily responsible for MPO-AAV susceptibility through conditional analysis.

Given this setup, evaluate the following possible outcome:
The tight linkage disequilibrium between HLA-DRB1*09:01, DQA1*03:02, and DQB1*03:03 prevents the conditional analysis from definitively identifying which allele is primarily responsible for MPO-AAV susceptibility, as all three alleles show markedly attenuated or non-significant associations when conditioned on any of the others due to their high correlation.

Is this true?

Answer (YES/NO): YES